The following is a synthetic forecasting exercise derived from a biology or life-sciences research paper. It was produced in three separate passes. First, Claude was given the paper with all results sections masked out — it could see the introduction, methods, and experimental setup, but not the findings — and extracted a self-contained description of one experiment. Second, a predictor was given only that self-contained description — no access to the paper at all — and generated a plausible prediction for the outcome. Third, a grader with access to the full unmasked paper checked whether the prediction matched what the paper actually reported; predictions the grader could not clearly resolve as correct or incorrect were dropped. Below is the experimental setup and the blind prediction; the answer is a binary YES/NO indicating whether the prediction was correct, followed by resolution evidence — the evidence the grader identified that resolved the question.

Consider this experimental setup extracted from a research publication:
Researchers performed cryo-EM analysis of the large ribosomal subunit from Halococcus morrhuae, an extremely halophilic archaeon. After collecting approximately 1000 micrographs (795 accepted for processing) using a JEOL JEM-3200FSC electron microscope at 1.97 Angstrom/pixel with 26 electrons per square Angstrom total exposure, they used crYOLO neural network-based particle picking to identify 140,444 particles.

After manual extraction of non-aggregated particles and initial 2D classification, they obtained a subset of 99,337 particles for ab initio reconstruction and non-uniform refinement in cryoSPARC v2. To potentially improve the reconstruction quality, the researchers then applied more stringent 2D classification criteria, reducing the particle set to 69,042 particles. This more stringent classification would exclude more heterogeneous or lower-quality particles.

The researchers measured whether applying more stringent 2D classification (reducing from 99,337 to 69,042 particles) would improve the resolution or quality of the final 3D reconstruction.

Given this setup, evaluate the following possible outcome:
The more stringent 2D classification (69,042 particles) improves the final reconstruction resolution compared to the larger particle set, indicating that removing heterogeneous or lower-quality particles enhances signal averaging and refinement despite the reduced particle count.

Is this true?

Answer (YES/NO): NO